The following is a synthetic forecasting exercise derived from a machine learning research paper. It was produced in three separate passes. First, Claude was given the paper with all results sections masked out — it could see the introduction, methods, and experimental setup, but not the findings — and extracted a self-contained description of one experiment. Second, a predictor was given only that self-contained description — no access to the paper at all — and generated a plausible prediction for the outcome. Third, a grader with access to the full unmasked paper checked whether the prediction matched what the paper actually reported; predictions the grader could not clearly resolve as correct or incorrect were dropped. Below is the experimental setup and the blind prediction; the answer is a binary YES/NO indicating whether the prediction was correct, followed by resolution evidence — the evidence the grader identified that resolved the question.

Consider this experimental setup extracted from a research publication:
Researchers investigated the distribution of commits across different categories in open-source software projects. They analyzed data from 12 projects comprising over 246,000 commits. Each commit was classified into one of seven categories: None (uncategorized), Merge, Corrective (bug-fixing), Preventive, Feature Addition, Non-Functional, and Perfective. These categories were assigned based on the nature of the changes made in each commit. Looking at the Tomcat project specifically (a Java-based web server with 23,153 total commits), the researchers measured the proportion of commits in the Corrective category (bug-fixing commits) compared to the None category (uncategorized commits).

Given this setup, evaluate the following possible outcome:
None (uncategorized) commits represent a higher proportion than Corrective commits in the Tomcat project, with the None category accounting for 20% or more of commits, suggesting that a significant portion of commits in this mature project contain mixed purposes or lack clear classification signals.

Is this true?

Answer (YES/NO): NO